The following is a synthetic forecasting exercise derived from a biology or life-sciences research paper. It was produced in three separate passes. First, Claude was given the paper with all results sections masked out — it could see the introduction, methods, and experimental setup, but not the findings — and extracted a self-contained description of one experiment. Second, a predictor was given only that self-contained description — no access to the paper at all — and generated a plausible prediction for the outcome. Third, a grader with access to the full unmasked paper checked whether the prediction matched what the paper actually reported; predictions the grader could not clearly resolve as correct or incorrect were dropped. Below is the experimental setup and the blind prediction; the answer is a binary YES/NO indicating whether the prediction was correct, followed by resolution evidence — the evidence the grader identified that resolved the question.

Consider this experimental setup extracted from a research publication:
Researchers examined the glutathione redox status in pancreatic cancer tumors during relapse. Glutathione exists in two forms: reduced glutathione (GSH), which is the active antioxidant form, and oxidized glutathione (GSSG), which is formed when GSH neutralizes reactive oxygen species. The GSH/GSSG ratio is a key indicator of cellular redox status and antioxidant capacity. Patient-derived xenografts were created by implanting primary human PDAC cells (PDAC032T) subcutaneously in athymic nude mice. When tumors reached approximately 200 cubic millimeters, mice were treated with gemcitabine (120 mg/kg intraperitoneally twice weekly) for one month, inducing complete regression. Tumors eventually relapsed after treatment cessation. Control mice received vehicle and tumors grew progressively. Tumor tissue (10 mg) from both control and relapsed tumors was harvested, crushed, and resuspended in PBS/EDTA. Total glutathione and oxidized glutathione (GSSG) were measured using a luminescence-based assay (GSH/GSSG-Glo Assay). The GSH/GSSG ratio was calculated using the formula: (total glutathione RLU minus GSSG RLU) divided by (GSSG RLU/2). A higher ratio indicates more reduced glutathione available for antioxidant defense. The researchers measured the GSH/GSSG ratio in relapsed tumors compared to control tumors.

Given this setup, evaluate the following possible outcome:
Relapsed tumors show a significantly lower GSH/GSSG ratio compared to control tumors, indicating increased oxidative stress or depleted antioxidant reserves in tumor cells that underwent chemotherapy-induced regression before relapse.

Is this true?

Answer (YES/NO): NO